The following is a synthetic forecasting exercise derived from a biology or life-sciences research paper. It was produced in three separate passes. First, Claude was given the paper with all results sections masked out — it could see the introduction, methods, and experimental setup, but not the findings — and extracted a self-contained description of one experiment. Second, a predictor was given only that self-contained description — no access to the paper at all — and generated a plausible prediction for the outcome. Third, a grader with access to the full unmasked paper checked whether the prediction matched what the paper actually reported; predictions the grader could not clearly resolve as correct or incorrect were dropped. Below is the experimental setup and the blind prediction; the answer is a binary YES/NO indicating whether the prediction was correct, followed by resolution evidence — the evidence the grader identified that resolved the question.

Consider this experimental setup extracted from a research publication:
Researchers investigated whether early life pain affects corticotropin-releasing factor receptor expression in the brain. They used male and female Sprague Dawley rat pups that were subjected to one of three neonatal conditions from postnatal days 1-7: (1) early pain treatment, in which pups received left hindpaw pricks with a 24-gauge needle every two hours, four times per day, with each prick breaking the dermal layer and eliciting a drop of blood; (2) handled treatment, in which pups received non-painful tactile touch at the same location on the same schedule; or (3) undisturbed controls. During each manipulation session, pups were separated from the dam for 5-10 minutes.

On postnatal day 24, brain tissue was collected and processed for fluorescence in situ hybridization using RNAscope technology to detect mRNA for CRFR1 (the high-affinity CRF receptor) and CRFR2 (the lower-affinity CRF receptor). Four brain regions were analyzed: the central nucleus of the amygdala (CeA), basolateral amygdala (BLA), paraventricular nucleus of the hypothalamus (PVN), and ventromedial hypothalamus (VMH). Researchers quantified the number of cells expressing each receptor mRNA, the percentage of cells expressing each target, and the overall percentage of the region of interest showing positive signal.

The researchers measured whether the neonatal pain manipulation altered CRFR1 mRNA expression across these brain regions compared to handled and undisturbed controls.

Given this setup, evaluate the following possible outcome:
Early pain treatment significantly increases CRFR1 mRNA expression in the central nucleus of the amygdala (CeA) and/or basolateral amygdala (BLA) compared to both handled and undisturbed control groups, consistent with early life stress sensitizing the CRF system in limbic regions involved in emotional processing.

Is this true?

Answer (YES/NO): NO